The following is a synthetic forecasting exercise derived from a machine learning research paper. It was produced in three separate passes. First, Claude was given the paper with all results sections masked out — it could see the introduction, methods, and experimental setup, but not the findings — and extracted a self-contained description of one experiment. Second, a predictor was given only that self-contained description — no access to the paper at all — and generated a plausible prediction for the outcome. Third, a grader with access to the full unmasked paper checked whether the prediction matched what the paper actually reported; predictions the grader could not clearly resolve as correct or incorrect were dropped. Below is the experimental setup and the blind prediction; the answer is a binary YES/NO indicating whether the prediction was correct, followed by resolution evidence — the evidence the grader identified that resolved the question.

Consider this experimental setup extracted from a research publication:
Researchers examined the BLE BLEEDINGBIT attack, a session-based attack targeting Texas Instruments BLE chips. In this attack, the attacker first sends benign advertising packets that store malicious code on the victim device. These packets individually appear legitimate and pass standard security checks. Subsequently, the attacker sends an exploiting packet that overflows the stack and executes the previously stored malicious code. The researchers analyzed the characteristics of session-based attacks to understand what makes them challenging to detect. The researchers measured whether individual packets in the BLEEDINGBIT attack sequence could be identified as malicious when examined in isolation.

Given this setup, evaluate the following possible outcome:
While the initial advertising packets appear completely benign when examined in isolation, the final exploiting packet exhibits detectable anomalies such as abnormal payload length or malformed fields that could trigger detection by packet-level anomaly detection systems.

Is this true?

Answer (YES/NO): NO